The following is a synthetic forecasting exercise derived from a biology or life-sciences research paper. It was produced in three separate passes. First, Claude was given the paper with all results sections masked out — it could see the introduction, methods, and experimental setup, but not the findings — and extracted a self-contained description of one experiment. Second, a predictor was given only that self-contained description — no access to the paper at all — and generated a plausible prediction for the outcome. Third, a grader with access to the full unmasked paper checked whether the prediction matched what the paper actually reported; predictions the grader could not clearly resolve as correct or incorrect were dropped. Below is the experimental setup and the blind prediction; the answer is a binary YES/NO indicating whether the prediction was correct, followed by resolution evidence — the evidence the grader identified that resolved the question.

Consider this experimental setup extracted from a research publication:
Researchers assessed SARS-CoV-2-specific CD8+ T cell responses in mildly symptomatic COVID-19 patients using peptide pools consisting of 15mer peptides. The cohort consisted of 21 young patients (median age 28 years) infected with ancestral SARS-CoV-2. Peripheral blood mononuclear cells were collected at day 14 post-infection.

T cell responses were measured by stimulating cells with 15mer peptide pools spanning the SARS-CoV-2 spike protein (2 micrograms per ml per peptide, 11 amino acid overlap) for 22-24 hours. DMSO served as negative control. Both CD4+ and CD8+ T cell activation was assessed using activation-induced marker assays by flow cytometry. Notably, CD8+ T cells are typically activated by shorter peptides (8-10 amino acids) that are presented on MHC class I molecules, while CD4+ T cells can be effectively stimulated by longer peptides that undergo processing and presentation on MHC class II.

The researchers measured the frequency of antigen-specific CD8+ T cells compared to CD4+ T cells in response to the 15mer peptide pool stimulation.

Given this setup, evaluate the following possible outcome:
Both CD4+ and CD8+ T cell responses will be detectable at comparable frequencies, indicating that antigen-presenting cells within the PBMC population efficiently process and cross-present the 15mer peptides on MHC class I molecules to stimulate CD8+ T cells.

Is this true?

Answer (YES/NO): NO